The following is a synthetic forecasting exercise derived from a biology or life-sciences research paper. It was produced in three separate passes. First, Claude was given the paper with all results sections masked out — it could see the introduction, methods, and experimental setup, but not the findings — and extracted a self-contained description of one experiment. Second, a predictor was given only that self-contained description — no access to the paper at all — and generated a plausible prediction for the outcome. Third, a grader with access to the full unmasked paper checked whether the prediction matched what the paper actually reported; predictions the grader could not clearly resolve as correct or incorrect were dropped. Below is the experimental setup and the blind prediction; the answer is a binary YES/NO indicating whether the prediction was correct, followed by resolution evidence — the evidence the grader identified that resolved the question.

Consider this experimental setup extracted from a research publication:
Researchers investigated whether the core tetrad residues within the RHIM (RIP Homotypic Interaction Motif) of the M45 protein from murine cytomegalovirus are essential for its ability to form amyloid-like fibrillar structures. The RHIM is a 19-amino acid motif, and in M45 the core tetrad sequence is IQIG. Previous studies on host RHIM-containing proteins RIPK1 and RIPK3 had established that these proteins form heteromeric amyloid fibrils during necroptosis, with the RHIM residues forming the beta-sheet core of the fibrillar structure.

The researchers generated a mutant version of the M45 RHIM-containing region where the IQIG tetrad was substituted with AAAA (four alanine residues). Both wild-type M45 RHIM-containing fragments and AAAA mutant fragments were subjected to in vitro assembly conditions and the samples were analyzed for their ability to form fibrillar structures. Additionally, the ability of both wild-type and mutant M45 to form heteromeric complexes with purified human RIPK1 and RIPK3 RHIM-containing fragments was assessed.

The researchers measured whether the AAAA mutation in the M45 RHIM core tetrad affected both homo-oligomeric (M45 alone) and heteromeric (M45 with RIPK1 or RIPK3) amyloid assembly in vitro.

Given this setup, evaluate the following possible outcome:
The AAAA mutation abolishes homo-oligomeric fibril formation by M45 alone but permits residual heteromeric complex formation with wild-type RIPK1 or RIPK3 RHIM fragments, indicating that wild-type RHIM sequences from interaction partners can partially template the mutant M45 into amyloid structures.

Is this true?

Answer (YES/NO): NO